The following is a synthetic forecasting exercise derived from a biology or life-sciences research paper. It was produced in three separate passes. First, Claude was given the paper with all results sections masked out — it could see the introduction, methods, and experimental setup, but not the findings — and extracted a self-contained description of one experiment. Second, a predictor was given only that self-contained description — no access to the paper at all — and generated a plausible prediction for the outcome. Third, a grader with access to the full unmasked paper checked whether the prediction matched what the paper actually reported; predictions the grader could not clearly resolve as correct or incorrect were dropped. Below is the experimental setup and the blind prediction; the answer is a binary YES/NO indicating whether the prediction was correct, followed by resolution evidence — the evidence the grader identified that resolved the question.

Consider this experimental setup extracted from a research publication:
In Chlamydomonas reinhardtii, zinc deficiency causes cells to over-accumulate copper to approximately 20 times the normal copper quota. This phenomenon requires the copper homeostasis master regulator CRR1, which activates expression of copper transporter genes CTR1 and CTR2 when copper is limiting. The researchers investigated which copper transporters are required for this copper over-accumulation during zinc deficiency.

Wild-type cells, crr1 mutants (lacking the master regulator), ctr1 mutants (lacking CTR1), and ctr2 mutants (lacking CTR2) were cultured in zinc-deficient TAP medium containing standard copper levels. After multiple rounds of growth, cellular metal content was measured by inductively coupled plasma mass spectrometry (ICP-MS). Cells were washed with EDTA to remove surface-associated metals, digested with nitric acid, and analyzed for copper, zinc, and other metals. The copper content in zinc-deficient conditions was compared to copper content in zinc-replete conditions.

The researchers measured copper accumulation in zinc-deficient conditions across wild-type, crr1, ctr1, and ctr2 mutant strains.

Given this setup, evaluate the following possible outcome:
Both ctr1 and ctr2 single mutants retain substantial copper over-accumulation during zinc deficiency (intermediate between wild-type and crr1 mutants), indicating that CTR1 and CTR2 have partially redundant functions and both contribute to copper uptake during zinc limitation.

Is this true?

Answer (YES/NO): NO